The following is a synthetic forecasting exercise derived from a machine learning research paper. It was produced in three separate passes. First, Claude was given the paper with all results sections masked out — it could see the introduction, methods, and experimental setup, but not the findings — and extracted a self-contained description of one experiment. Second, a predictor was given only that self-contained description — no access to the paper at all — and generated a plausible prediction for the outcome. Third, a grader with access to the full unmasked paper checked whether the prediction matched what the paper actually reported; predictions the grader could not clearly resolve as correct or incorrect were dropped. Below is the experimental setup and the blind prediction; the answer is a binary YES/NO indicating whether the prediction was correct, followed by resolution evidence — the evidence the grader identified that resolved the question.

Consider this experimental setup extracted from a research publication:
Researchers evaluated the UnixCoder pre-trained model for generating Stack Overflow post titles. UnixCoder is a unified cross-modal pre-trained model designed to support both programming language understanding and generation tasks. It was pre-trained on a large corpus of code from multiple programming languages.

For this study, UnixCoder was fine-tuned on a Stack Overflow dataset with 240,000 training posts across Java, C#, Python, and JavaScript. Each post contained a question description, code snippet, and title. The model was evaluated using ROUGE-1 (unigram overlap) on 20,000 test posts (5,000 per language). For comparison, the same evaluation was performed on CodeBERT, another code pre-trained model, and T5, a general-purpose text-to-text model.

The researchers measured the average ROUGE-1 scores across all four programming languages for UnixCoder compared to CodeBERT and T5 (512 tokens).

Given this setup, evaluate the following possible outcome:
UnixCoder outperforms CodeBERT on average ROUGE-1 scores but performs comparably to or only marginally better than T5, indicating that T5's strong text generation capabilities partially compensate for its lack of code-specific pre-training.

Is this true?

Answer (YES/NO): NO